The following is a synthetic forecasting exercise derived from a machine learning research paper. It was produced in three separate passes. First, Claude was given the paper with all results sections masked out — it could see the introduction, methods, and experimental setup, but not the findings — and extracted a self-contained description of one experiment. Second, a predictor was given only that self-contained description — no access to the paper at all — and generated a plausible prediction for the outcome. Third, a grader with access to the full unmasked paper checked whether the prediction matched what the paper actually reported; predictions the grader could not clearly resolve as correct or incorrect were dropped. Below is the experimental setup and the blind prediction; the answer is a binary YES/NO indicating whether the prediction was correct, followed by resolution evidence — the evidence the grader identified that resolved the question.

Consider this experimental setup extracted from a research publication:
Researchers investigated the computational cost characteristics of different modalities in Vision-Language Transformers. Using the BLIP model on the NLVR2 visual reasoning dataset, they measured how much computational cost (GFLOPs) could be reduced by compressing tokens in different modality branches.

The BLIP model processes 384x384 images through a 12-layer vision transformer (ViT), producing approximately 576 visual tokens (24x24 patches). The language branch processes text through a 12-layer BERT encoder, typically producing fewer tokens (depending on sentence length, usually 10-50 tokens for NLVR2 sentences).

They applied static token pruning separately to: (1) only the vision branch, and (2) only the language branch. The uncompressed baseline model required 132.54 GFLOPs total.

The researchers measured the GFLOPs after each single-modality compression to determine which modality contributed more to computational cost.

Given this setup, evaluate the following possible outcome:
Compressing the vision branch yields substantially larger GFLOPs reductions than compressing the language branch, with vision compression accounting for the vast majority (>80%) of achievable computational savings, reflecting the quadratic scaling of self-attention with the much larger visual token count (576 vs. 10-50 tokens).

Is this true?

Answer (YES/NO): YES